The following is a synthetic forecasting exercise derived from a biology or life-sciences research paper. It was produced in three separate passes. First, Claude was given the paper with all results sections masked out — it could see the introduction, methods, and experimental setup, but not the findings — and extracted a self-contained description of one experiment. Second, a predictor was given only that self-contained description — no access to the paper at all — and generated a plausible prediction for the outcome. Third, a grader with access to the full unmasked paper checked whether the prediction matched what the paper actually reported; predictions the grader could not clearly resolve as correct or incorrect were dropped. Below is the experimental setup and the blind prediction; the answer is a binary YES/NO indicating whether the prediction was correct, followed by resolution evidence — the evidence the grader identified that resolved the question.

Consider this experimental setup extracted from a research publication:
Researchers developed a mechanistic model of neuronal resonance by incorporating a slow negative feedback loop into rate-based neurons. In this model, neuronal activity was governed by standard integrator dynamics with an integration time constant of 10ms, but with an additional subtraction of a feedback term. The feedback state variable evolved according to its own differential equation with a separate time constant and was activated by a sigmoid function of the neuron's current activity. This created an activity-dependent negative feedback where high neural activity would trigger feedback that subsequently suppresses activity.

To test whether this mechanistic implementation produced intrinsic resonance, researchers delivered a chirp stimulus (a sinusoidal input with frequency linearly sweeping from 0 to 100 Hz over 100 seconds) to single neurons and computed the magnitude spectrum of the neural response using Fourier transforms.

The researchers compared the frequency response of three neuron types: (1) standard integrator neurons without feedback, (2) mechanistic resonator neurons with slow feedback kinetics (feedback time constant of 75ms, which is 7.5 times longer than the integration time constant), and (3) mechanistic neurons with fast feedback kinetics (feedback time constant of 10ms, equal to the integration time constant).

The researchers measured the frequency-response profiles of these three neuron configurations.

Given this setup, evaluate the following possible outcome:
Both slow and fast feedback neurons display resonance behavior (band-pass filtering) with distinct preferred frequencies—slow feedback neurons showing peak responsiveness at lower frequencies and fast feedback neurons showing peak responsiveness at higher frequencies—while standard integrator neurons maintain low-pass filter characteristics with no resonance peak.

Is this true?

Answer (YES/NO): NO